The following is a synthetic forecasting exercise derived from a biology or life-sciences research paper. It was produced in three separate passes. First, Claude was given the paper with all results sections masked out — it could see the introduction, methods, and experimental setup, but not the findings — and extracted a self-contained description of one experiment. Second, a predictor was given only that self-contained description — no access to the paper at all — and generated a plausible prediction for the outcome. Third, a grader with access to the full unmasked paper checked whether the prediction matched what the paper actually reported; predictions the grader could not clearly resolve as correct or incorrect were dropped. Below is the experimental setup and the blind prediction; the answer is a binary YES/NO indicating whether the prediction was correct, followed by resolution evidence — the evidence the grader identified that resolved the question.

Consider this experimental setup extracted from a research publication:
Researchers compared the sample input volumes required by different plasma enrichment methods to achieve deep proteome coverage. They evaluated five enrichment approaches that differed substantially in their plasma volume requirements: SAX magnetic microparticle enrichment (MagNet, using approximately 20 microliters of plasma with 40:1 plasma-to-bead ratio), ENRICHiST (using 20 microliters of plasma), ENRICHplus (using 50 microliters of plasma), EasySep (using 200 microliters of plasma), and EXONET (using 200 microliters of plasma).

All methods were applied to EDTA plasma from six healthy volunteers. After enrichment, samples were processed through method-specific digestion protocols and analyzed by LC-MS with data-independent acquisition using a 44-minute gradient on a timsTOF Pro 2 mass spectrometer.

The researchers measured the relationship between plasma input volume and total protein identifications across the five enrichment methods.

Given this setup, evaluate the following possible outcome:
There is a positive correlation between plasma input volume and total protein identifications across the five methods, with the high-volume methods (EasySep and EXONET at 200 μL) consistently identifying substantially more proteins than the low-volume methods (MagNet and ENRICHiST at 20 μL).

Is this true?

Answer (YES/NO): NO